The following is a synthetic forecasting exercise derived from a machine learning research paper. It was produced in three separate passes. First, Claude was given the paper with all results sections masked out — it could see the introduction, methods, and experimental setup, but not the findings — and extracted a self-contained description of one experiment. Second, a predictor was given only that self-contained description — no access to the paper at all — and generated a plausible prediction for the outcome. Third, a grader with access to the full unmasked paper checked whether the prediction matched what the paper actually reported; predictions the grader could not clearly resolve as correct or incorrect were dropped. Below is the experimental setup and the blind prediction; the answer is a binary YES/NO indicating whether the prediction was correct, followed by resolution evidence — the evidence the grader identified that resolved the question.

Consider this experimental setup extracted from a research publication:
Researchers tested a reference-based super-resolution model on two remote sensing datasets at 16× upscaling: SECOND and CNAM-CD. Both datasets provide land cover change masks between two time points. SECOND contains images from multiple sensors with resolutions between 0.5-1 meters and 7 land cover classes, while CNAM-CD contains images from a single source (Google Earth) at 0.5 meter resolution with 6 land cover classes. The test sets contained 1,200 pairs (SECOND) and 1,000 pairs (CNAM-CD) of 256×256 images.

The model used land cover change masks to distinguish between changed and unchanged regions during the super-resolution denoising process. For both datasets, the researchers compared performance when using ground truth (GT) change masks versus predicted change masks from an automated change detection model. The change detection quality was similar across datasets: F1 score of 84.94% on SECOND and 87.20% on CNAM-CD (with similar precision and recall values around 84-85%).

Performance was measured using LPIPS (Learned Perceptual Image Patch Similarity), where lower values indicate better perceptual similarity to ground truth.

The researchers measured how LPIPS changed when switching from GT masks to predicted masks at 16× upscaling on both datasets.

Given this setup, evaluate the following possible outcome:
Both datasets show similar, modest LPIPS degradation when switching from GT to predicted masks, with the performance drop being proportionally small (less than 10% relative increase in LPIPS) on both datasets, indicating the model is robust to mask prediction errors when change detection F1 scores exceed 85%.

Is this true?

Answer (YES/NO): NO